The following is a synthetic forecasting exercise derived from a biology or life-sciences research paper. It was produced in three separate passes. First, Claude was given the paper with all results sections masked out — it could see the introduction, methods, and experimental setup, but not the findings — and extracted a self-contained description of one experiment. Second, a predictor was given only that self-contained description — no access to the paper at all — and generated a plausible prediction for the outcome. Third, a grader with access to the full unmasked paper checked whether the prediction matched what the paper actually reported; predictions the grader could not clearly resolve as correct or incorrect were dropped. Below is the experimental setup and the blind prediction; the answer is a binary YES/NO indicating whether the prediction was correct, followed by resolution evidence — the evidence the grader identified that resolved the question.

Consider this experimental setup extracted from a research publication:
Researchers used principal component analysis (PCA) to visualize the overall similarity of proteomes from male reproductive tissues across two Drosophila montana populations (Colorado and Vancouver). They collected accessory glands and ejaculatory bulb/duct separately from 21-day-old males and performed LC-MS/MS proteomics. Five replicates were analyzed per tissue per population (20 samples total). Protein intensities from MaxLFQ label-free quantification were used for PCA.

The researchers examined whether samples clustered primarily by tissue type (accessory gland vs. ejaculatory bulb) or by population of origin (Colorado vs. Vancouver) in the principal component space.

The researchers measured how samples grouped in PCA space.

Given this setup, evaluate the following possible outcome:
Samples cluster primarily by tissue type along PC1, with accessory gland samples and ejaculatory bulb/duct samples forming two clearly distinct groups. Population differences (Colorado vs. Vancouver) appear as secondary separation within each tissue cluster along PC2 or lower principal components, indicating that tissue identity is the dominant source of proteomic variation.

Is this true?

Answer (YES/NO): YES